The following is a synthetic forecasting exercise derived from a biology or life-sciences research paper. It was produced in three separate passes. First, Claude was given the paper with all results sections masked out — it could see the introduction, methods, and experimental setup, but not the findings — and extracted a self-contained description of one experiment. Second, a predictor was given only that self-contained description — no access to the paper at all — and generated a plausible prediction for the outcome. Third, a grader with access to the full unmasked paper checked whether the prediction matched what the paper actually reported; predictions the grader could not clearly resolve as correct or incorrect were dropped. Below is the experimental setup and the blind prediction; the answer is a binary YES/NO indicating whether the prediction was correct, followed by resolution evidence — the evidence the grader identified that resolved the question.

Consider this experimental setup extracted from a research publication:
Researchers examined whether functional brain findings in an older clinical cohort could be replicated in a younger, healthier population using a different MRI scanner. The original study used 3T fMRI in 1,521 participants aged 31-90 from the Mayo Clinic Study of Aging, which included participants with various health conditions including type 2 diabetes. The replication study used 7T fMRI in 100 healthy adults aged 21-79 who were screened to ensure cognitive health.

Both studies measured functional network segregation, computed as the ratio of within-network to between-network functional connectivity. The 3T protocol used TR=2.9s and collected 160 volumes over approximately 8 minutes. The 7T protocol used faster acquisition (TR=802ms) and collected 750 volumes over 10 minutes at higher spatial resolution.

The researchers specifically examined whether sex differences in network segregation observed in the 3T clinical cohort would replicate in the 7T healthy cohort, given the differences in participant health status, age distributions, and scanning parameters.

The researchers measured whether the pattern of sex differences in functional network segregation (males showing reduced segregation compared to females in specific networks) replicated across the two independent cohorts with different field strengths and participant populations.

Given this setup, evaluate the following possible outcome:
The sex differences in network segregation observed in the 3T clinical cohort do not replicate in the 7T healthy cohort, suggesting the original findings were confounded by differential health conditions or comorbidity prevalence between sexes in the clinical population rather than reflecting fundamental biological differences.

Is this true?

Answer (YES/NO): NO